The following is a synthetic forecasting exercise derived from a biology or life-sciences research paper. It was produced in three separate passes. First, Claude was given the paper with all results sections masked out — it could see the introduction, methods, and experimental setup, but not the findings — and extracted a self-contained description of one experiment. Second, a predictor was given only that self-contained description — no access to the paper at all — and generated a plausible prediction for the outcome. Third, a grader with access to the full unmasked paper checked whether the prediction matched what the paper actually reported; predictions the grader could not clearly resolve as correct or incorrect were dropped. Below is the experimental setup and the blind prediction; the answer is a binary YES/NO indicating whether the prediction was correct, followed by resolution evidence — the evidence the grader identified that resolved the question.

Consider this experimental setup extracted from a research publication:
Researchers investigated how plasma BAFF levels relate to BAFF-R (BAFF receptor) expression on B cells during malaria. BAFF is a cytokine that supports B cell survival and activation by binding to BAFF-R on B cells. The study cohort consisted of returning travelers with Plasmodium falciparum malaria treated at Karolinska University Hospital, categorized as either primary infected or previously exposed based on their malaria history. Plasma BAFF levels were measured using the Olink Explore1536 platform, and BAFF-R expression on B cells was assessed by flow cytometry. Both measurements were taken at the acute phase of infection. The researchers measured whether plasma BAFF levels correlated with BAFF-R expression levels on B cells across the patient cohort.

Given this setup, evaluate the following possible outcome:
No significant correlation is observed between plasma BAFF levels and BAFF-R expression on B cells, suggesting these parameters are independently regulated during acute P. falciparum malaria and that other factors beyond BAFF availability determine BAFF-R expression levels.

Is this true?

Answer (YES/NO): NO